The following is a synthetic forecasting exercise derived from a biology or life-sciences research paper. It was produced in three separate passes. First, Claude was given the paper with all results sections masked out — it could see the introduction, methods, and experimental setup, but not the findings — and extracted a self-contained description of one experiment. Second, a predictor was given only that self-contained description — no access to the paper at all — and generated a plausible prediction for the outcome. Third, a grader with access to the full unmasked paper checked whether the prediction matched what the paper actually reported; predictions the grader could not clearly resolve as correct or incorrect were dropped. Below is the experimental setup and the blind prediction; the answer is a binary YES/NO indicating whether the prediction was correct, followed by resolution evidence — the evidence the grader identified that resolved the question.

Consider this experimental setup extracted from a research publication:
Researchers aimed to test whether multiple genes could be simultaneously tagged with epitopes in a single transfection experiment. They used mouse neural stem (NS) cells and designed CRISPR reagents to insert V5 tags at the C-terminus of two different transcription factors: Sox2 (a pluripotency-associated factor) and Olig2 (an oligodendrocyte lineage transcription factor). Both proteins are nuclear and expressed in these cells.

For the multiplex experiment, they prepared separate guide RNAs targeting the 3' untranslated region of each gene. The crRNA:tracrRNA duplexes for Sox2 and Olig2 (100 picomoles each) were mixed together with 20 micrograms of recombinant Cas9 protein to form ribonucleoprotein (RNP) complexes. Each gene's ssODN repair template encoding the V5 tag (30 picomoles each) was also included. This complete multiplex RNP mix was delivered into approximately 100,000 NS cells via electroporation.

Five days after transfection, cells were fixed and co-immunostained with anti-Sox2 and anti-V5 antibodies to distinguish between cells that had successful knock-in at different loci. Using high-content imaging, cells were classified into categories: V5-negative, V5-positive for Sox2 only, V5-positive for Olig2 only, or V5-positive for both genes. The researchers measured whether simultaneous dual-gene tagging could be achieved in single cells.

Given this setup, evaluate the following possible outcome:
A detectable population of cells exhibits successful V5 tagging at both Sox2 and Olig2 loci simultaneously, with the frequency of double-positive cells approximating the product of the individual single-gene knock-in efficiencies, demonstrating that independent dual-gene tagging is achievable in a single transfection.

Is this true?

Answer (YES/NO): NO